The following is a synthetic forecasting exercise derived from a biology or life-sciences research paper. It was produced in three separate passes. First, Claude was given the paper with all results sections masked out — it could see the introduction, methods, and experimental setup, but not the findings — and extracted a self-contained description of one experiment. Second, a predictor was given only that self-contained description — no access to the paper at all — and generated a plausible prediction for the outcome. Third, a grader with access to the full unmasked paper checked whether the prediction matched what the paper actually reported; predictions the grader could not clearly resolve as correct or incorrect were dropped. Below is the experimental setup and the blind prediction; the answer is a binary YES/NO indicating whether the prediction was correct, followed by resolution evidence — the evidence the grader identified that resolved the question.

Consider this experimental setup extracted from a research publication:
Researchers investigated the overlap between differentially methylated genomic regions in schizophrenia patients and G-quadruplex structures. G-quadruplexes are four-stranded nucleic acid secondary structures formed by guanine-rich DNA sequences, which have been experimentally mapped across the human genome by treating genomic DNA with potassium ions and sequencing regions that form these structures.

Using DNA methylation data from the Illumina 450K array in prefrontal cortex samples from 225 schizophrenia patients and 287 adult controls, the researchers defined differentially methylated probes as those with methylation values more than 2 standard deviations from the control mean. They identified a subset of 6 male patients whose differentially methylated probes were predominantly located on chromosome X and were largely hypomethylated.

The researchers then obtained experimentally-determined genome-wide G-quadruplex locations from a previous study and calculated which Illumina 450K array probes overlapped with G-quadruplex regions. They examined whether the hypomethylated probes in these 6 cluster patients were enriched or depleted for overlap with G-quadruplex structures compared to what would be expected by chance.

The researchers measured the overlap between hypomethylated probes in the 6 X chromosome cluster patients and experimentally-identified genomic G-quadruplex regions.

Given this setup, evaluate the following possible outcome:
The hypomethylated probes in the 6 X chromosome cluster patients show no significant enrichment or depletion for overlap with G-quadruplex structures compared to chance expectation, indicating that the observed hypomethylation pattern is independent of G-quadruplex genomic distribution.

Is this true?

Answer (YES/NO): NO